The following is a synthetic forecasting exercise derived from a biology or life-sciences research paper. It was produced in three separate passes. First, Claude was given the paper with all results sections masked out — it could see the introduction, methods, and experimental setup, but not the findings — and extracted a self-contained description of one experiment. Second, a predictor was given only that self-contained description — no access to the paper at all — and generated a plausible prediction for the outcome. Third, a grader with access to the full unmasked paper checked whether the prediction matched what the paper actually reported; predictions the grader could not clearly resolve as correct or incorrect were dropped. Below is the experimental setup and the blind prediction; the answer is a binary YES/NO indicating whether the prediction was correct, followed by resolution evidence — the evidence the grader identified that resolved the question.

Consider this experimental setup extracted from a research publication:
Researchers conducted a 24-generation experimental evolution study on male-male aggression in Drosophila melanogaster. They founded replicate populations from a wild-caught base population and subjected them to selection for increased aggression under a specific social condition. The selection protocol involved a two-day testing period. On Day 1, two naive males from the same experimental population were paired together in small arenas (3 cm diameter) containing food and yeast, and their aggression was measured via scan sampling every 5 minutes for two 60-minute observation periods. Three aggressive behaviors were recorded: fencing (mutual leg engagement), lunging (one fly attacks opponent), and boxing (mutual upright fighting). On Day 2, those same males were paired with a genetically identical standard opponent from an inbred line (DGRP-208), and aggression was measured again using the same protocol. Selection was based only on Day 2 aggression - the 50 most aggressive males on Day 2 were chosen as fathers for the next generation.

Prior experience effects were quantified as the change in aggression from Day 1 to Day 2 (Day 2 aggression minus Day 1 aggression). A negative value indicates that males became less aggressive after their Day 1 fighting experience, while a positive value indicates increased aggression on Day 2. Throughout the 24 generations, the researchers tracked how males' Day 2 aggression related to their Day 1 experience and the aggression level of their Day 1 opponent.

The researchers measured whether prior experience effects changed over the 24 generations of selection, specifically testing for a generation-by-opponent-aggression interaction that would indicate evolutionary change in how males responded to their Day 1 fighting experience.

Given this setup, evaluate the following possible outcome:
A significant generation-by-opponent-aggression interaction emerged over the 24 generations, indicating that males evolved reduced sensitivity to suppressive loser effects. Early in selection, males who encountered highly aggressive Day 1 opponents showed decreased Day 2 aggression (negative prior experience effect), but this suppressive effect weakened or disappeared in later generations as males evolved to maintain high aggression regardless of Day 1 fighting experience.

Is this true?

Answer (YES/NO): NO